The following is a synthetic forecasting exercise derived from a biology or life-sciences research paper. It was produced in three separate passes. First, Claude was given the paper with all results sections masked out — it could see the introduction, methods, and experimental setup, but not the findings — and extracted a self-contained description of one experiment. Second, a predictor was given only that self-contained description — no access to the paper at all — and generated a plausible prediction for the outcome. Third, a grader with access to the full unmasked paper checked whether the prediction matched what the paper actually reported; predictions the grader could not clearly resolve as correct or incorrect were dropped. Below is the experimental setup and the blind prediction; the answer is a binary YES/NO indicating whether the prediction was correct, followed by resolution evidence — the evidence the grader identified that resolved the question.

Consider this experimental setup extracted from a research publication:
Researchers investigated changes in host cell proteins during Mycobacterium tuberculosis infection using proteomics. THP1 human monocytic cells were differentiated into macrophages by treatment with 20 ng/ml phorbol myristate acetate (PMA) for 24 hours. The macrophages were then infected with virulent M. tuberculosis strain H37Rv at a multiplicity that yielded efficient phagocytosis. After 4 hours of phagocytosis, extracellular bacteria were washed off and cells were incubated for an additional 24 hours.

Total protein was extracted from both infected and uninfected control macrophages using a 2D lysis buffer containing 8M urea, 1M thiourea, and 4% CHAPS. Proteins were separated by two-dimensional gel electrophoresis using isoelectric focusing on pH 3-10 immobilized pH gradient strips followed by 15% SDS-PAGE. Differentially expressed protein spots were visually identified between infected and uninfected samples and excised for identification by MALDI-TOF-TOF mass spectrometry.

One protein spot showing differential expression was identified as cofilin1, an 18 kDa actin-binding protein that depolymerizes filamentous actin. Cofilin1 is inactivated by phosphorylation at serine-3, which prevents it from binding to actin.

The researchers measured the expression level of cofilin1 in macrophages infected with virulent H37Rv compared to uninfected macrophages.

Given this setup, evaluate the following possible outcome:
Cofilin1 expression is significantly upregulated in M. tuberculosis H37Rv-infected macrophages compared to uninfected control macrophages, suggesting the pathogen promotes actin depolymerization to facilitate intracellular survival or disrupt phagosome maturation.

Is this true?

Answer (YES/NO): NO